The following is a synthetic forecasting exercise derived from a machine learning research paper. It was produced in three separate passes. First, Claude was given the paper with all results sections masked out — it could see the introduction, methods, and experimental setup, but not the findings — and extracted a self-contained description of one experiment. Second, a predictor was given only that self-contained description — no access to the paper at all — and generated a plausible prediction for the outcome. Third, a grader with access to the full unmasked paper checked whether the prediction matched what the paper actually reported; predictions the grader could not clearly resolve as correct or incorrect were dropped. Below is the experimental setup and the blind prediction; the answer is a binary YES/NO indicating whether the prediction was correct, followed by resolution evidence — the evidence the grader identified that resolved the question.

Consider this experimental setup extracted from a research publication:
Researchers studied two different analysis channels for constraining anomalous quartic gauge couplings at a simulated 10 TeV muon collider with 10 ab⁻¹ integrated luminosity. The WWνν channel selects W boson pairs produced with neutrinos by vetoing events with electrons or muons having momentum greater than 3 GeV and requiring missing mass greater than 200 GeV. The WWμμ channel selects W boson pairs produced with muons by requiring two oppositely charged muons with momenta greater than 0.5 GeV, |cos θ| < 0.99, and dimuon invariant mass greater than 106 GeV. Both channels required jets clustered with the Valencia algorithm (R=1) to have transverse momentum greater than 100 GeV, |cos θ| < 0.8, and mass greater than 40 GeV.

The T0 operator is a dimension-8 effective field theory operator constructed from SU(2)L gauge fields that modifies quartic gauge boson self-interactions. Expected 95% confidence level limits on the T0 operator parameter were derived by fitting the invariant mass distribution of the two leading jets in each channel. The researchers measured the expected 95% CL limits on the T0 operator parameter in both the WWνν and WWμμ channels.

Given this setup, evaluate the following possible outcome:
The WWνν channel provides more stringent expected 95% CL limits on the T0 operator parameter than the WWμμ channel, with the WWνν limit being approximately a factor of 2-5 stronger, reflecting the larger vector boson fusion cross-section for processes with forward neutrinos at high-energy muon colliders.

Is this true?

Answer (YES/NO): NO